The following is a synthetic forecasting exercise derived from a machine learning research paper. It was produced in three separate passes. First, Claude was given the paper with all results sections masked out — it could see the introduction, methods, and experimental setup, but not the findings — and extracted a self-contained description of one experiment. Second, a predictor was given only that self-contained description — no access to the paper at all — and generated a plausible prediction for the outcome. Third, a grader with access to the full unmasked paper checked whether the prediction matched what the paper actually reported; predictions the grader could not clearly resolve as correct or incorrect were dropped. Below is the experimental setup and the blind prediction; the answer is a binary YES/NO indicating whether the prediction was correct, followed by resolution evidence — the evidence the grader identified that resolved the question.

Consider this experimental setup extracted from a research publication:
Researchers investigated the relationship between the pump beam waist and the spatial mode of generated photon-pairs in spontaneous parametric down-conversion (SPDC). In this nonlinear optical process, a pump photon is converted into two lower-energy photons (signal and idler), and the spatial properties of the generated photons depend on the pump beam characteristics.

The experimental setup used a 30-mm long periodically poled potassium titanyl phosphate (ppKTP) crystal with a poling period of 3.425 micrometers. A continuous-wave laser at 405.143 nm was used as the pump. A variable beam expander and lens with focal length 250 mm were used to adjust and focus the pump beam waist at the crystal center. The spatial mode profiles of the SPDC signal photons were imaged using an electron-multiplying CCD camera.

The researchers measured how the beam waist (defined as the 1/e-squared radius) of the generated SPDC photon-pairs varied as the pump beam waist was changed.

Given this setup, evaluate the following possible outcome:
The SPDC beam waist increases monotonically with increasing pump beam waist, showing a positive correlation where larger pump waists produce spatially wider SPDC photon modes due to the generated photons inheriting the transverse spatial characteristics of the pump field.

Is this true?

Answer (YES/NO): NO